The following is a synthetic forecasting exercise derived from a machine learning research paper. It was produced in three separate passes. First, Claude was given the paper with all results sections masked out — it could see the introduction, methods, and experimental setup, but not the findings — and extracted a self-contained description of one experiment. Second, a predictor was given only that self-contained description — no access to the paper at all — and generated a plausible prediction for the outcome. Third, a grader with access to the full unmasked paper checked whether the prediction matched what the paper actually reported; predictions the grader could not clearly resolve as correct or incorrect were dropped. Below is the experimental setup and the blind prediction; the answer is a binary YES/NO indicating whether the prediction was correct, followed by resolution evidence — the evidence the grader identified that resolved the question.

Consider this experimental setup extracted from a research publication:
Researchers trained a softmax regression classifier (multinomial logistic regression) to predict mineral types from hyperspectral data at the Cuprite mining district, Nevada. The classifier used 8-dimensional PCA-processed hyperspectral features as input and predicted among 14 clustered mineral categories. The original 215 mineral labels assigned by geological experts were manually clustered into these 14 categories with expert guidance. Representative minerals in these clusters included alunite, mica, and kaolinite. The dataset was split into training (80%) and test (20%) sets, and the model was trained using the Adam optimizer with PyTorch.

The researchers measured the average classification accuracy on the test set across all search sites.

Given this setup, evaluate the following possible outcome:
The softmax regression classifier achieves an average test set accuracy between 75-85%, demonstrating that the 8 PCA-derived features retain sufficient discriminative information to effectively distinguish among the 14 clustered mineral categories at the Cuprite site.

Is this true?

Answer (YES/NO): YES